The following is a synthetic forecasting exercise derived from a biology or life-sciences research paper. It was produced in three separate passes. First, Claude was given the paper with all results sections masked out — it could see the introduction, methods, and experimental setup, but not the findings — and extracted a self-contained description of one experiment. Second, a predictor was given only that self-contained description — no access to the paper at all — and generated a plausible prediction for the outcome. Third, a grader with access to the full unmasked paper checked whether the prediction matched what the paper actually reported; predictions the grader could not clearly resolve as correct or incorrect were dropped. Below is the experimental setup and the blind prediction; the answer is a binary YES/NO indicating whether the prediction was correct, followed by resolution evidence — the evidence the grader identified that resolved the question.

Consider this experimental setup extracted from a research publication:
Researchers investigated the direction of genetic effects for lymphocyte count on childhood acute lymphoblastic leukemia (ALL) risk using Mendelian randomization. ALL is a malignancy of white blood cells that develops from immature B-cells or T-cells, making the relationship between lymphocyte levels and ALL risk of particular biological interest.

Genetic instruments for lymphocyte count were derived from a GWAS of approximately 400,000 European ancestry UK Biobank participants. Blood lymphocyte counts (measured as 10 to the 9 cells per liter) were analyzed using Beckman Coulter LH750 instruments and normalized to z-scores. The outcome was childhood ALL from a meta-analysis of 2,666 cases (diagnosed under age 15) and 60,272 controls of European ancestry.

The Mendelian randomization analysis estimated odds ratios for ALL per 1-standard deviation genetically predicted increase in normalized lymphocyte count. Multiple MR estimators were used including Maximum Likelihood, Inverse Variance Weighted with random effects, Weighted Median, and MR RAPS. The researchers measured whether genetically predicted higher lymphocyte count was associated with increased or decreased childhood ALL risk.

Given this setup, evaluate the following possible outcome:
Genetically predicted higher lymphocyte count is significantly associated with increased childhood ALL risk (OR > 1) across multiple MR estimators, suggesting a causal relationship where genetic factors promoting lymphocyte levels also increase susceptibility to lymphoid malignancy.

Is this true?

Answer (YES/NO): YES